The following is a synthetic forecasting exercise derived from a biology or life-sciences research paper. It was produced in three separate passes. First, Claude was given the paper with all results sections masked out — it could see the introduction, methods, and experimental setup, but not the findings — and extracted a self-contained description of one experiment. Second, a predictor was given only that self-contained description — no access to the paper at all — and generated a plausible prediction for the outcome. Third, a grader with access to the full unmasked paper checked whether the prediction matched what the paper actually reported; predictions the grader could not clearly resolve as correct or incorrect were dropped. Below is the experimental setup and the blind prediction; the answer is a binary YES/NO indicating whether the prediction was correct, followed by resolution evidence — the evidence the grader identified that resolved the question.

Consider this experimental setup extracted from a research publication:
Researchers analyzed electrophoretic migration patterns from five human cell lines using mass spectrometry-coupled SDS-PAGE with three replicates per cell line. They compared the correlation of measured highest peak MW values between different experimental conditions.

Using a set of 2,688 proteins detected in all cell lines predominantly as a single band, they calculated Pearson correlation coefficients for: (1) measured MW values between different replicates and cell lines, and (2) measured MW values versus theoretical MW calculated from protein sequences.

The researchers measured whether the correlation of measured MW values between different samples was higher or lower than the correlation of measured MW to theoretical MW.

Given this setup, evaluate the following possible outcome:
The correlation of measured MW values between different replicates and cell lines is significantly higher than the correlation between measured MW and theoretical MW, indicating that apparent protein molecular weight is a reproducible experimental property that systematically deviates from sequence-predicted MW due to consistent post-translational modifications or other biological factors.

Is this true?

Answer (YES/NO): YES